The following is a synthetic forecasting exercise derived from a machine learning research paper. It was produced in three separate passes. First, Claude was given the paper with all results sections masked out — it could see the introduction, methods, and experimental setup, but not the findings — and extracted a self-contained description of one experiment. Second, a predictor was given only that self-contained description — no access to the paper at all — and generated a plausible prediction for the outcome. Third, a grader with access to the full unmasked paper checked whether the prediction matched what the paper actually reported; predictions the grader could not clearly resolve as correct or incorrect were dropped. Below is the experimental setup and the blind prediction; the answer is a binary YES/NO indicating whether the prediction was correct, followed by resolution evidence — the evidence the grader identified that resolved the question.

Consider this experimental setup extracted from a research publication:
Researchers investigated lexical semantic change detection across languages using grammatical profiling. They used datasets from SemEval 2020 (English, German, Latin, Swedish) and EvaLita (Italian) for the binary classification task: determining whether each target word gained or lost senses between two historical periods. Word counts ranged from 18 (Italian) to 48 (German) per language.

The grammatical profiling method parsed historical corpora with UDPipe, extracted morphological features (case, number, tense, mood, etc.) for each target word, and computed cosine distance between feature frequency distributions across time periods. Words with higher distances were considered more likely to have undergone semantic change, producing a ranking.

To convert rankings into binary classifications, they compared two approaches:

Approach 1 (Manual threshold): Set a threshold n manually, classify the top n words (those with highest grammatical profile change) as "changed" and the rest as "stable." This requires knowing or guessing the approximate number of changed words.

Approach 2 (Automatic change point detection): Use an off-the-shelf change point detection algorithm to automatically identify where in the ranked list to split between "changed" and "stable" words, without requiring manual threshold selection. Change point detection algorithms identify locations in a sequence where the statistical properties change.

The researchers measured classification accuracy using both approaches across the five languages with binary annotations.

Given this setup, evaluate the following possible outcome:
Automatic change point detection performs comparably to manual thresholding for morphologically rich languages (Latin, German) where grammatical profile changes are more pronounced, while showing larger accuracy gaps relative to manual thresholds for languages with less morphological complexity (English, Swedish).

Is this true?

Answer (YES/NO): NO